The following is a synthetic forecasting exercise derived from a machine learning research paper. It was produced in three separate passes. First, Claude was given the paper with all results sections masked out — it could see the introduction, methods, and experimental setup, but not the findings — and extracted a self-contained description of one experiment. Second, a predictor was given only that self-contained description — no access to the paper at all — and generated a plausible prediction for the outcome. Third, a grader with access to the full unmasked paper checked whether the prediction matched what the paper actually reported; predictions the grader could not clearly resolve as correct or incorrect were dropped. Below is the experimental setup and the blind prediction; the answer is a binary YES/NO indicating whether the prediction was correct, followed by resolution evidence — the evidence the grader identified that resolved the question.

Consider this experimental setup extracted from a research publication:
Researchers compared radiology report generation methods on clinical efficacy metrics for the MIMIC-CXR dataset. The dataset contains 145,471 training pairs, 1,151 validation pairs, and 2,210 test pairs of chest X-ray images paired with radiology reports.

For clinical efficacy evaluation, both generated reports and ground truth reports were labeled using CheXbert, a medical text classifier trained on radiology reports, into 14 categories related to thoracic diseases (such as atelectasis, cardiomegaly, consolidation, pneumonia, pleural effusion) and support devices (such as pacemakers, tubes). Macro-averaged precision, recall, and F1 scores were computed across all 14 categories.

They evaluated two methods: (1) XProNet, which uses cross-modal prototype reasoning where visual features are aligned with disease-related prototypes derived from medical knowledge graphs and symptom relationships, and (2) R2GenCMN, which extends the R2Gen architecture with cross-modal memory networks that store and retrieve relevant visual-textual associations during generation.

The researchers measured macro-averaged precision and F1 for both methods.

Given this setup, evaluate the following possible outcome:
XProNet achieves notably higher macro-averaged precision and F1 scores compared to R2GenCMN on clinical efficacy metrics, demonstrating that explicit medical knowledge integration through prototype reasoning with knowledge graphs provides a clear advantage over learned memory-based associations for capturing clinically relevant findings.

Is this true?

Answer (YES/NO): NO